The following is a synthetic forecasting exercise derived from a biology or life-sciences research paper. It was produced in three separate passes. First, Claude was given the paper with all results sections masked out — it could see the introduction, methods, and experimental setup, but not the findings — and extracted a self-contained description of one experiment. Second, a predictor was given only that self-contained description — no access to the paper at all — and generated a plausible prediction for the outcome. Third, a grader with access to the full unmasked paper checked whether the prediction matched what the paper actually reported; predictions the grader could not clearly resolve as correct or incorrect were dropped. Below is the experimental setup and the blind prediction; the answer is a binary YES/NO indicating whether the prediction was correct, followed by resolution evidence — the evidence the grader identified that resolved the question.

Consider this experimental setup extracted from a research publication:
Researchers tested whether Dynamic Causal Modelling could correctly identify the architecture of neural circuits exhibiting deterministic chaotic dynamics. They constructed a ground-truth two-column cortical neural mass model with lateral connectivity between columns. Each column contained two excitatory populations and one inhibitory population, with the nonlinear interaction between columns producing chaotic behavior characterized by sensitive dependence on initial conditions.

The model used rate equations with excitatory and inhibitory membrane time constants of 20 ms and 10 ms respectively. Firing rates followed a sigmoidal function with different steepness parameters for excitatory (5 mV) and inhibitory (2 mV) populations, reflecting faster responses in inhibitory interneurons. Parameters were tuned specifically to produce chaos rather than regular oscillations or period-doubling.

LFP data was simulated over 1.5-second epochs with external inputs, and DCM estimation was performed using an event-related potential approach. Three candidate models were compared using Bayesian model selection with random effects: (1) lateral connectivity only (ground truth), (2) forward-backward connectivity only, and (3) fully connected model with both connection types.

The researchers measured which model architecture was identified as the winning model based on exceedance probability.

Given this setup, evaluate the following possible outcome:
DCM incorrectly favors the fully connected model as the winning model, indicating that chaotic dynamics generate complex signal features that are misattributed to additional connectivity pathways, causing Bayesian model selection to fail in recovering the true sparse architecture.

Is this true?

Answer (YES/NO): NO